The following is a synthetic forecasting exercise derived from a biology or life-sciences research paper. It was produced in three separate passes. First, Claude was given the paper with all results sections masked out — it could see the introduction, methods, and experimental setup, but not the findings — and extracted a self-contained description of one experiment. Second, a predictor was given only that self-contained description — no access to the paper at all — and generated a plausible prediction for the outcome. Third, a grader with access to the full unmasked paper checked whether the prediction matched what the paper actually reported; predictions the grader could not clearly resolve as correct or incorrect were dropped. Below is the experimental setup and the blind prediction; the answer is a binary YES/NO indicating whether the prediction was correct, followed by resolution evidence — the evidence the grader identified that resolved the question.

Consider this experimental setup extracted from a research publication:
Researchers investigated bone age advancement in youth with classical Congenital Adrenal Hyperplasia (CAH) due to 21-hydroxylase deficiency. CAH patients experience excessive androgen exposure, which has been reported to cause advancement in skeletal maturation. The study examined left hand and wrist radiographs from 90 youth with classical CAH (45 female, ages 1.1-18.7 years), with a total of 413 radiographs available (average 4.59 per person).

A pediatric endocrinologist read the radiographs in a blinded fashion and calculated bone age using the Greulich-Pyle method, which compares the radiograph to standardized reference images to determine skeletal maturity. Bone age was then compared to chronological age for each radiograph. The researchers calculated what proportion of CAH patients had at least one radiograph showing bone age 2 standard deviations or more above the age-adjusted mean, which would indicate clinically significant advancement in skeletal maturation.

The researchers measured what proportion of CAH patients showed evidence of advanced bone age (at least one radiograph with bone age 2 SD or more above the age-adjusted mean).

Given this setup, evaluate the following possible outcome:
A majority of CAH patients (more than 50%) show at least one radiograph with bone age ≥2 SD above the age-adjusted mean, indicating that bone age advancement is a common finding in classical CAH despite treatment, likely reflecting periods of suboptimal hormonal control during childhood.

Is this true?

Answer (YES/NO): NO